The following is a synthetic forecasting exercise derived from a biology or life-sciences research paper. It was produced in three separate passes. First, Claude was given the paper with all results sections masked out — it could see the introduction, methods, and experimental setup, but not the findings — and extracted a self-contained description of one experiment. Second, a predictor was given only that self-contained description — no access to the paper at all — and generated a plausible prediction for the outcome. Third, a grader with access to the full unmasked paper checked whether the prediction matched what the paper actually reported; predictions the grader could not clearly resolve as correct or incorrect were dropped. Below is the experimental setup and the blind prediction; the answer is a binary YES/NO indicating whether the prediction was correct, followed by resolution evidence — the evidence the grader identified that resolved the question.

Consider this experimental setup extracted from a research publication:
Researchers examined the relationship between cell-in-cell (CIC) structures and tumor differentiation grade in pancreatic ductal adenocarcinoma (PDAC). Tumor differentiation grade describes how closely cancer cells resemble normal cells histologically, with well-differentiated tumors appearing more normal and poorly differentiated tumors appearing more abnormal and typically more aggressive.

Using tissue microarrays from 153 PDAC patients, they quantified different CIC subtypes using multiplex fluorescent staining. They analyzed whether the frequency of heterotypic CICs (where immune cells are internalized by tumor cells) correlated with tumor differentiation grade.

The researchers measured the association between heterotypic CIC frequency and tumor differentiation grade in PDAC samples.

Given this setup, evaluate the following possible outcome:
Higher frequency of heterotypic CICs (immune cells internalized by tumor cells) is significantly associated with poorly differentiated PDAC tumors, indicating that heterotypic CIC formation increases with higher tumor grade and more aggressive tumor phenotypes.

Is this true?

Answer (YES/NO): YES